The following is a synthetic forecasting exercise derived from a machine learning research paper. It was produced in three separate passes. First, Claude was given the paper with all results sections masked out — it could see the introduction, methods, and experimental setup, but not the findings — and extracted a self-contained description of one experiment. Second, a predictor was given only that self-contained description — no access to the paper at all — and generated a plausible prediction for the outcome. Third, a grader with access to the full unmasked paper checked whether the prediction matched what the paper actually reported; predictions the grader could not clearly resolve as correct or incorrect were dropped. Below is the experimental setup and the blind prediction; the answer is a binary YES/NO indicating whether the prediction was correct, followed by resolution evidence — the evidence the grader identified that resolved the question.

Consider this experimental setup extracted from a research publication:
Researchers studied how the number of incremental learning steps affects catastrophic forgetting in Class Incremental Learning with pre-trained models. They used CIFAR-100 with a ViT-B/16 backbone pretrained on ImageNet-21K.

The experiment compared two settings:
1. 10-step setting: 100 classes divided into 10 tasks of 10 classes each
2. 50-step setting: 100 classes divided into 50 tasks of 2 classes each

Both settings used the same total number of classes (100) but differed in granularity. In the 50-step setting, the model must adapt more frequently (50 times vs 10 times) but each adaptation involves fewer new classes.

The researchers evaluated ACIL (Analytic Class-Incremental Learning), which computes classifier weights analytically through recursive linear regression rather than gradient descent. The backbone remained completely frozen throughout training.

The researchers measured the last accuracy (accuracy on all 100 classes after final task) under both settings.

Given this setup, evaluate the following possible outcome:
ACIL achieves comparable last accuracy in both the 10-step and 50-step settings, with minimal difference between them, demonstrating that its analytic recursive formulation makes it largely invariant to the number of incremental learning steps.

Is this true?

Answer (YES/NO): YES